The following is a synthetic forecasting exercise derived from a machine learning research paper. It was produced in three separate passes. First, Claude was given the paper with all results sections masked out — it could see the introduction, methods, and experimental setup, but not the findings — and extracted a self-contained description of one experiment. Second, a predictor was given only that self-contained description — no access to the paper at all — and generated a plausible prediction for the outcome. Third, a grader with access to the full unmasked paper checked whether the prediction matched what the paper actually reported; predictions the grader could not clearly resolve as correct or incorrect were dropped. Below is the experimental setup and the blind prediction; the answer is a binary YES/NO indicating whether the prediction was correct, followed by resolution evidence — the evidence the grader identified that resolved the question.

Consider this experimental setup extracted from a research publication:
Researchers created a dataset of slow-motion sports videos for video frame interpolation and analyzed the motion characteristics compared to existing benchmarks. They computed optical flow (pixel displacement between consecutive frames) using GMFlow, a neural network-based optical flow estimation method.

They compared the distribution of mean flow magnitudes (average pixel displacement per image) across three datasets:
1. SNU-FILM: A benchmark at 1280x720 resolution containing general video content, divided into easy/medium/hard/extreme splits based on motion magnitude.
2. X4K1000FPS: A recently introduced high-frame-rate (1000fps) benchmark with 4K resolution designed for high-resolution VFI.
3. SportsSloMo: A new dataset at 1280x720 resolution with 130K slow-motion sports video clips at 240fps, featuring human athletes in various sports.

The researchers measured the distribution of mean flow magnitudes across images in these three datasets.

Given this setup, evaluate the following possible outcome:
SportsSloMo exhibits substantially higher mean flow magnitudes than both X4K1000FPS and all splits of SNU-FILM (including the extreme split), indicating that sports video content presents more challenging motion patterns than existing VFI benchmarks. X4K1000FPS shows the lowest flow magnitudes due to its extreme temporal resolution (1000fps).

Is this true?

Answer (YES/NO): NO